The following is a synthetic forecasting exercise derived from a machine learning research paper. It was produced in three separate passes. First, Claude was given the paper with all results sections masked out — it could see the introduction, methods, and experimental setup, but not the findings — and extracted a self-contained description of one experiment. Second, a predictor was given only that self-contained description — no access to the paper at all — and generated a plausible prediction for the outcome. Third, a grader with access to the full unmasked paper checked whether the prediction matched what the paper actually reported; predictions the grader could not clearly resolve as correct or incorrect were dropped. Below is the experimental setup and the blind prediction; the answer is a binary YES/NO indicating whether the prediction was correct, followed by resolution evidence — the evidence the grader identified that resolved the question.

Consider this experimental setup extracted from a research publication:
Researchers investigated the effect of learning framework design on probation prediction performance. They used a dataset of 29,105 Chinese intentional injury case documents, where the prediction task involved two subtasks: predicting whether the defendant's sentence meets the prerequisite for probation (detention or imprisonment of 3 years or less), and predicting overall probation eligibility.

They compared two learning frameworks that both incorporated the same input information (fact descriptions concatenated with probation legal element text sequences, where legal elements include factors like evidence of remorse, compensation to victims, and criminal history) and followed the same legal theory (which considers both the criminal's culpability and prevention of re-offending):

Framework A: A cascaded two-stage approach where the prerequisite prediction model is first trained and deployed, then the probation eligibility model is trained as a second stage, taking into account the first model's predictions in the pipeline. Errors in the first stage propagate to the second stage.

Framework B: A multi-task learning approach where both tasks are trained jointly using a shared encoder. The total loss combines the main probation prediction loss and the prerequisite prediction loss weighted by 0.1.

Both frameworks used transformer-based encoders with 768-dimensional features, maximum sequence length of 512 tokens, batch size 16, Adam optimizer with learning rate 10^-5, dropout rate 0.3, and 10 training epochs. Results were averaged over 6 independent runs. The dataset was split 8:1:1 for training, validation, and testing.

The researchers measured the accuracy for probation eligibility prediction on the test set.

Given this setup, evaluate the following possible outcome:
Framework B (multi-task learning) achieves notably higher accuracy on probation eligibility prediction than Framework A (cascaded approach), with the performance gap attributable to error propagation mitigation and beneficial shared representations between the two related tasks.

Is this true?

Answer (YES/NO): YES